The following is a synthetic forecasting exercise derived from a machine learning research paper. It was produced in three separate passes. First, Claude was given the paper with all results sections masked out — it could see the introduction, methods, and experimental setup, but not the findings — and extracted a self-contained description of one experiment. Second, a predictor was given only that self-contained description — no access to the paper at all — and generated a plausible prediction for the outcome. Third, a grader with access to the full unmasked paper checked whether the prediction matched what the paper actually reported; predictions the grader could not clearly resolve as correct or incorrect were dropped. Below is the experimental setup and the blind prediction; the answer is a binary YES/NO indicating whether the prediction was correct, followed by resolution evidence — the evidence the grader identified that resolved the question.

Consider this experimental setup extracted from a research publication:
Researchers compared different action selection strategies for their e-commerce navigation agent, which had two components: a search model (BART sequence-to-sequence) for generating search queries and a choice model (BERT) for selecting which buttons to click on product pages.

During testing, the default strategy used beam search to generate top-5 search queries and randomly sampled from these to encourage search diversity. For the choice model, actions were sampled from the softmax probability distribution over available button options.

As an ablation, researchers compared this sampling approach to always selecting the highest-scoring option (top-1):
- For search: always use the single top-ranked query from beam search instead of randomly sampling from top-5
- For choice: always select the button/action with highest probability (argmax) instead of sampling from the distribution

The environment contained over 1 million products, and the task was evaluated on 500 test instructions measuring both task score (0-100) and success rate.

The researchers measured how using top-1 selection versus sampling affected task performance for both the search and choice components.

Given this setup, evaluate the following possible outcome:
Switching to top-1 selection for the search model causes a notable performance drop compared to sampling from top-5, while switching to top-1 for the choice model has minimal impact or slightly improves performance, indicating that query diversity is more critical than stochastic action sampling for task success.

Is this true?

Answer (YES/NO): NO